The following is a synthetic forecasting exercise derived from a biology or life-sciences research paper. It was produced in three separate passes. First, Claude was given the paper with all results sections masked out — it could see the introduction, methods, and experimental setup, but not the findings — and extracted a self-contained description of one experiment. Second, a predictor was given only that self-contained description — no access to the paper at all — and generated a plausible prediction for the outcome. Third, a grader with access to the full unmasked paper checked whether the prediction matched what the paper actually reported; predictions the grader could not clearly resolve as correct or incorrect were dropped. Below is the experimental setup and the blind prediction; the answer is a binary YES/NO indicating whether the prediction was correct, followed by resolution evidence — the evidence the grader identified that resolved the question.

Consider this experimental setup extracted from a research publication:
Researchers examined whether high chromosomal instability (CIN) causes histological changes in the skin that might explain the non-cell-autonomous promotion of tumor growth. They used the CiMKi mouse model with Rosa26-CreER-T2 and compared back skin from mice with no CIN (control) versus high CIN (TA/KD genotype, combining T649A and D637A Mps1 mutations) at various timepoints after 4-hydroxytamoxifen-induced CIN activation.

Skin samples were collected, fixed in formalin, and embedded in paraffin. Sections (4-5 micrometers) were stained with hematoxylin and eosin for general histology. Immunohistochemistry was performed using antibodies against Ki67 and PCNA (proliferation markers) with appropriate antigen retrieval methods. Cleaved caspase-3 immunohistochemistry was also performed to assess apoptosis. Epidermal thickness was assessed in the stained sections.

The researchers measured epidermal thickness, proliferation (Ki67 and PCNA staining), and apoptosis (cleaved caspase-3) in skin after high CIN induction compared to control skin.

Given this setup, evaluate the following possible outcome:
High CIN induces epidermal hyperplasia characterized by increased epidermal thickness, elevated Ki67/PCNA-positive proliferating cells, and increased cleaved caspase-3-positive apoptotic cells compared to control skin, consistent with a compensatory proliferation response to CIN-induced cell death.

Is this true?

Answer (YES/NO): YES